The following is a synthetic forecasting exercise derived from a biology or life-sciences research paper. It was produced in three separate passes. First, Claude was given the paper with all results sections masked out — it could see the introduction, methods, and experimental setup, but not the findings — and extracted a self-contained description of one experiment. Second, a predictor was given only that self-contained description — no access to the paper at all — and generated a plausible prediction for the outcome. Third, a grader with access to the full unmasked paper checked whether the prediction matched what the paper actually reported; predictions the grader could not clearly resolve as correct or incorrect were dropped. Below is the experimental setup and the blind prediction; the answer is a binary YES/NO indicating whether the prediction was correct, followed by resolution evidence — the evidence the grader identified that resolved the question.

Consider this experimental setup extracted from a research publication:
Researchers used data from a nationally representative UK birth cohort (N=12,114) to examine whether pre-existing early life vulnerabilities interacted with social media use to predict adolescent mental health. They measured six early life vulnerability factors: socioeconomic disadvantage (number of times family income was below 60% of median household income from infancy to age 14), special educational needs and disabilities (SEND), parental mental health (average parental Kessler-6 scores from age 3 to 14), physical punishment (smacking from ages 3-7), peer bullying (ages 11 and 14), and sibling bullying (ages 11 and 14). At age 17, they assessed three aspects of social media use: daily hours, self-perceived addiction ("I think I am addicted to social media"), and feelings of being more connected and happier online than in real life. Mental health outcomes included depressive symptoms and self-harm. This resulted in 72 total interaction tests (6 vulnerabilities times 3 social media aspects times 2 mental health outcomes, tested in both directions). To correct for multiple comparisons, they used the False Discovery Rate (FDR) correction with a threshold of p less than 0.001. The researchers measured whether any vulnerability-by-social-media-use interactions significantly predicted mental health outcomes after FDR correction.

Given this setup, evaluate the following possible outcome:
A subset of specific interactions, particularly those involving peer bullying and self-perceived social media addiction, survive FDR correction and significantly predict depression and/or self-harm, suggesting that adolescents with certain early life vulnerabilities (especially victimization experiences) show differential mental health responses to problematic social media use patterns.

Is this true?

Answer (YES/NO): NO